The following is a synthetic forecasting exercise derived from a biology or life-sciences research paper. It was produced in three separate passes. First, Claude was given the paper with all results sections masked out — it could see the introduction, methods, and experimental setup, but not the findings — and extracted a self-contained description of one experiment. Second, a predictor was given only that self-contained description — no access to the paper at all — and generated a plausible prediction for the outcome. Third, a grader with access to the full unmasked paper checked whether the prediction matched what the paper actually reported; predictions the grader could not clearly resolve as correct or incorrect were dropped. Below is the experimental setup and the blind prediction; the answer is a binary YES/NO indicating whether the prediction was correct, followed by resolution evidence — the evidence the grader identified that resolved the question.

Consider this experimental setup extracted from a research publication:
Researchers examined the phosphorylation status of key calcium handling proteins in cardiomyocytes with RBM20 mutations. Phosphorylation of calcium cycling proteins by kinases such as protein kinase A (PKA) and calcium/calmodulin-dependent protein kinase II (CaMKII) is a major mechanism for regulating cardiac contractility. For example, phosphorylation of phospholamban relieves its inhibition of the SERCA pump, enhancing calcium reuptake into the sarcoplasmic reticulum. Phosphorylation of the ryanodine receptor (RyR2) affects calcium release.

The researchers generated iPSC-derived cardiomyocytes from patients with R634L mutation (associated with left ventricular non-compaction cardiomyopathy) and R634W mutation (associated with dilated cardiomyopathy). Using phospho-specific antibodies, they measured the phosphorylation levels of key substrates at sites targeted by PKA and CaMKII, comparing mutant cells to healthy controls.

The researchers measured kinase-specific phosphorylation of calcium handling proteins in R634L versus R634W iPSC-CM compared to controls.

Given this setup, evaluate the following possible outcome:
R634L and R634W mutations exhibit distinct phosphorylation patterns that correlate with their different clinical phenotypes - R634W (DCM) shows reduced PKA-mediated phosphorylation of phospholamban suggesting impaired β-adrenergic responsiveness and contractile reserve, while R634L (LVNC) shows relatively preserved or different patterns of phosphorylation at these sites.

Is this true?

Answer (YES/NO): NO